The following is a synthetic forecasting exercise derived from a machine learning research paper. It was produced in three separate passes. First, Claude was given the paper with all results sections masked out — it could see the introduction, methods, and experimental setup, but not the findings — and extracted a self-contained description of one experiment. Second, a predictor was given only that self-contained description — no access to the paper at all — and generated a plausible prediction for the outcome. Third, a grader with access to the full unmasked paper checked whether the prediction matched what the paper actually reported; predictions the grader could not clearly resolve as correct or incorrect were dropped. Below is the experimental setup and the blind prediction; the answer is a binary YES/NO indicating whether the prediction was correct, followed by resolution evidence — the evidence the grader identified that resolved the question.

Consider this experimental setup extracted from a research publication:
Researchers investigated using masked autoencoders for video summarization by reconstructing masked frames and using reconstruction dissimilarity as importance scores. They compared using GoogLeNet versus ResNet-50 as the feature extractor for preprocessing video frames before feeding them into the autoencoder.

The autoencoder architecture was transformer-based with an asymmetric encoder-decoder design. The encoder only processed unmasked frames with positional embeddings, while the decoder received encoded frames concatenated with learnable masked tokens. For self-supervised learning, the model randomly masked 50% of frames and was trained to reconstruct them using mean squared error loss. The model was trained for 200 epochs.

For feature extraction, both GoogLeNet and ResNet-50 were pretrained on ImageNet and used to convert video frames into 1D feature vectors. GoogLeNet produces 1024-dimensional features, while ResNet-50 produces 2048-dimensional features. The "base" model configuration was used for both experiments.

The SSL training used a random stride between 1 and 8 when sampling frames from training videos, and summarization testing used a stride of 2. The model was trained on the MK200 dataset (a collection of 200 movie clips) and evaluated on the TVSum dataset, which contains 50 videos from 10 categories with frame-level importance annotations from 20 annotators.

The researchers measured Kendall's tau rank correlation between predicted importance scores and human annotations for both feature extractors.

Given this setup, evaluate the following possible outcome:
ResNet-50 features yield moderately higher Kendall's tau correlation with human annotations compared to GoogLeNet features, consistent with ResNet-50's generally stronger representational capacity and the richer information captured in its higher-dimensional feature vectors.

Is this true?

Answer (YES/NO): NO